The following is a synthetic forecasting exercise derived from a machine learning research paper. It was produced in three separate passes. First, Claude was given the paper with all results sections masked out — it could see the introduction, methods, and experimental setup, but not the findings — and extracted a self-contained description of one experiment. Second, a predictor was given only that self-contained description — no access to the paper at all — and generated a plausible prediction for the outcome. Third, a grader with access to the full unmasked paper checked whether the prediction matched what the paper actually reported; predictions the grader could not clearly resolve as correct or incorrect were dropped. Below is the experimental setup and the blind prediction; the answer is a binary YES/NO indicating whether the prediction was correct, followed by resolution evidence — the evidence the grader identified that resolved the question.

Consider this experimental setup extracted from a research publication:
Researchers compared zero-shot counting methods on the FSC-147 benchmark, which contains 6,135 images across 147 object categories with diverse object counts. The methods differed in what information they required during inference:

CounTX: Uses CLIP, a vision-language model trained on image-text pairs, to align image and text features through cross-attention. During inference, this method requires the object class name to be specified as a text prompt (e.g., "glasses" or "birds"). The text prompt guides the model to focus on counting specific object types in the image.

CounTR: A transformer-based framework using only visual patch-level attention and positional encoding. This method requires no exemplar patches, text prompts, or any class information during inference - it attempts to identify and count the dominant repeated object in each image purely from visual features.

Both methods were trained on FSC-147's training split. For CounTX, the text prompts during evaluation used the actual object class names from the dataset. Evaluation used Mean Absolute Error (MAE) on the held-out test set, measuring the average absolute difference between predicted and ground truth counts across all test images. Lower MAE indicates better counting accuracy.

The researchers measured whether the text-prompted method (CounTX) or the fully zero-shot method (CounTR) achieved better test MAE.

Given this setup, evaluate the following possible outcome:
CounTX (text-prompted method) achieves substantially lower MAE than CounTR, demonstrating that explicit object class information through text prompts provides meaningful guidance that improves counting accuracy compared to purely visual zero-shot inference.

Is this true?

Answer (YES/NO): NO